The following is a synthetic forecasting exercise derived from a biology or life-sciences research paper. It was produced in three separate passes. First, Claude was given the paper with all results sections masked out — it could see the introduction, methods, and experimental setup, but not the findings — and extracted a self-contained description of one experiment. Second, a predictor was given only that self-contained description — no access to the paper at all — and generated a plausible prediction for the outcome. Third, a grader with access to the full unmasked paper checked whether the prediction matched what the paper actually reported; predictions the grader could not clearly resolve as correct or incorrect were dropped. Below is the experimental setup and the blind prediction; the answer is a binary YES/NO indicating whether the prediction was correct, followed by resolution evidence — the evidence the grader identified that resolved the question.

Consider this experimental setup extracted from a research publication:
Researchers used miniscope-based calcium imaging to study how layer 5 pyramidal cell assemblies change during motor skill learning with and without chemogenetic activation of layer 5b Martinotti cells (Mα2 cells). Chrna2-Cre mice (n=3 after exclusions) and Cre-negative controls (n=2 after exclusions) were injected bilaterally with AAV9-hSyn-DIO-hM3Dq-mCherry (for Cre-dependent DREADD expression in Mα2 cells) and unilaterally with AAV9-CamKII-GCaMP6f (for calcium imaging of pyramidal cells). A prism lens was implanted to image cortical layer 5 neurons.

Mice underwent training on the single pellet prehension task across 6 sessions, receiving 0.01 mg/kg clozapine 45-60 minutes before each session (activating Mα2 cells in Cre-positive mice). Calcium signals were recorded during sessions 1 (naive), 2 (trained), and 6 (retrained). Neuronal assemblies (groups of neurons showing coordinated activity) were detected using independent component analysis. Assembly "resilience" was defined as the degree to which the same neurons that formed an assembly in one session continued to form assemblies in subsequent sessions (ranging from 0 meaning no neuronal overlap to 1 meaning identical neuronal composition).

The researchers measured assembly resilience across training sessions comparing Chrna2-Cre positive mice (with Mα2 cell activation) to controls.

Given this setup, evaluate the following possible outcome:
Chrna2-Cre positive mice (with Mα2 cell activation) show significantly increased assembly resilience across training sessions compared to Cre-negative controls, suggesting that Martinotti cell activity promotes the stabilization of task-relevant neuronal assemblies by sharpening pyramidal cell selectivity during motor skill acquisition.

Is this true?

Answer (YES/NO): YES